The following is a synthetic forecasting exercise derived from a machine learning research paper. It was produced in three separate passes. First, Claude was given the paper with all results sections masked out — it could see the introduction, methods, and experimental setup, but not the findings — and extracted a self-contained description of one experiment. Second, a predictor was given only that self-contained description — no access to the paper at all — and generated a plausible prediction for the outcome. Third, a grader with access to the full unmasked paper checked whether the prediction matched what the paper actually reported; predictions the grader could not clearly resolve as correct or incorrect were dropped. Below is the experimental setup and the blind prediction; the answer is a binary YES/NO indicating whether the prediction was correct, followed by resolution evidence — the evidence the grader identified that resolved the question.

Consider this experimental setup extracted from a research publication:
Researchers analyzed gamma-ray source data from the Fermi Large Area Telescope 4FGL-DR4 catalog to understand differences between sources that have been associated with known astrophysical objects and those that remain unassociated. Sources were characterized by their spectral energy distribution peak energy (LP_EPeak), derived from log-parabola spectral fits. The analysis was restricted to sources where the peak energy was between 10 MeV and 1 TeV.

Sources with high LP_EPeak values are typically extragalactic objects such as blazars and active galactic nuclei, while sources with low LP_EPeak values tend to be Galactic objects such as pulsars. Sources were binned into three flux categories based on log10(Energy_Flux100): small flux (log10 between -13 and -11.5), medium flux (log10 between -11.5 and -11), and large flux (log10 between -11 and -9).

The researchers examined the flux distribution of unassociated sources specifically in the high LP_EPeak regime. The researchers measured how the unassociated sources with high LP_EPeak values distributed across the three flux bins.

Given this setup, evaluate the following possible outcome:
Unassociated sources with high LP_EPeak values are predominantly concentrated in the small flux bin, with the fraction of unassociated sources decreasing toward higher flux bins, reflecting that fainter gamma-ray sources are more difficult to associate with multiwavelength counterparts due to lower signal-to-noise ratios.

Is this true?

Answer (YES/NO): YES